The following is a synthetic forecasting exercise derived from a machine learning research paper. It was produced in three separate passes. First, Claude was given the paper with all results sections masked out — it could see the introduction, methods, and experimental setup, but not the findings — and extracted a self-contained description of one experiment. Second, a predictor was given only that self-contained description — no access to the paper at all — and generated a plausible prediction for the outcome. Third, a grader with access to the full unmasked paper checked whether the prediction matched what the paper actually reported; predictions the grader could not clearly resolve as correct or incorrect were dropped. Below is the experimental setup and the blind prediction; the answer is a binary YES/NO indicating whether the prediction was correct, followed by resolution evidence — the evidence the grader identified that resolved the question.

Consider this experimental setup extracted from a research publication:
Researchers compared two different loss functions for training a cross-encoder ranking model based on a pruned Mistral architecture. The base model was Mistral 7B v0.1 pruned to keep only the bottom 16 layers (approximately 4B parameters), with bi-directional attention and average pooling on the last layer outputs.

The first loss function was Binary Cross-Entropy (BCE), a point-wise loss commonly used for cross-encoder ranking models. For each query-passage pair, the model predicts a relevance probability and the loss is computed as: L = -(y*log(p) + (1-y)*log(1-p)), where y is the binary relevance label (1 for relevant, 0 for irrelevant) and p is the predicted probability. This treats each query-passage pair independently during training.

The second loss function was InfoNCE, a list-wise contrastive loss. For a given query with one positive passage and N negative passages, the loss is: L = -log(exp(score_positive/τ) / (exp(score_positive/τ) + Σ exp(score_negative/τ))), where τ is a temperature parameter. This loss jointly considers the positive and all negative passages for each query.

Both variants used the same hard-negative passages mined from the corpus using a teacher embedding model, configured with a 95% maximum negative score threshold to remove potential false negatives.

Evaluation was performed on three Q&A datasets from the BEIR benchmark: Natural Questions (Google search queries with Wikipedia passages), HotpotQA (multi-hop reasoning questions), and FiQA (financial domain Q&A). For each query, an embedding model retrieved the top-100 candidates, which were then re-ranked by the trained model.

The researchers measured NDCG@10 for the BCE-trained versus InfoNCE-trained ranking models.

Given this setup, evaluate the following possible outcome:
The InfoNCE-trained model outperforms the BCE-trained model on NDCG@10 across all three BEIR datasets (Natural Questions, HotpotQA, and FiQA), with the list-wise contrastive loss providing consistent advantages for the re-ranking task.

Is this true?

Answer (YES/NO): YES